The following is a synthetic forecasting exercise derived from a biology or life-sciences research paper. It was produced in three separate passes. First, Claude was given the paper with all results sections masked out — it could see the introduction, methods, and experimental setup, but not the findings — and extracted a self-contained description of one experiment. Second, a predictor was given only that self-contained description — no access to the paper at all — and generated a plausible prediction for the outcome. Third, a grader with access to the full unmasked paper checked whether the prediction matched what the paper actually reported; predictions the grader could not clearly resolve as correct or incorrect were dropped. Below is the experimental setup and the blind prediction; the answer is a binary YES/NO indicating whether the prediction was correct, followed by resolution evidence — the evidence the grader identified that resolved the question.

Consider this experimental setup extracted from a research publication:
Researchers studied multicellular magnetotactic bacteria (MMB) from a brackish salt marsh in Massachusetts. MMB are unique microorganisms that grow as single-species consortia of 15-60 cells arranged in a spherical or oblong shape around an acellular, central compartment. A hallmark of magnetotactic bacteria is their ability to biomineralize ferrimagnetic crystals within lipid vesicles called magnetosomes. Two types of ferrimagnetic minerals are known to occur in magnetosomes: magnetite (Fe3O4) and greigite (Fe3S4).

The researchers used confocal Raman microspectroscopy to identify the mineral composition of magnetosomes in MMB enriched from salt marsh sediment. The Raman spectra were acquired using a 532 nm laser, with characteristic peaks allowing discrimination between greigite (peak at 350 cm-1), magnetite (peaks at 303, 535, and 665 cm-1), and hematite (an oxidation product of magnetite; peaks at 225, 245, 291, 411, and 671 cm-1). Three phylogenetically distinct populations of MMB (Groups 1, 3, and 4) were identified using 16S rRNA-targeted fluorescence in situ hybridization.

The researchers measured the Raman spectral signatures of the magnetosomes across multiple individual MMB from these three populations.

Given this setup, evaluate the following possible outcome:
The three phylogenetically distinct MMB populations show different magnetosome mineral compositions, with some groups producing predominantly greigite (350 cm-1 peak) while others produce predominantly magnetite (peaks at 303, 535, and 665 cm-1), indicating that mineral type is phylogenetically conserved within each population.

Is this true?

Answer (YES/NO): NO